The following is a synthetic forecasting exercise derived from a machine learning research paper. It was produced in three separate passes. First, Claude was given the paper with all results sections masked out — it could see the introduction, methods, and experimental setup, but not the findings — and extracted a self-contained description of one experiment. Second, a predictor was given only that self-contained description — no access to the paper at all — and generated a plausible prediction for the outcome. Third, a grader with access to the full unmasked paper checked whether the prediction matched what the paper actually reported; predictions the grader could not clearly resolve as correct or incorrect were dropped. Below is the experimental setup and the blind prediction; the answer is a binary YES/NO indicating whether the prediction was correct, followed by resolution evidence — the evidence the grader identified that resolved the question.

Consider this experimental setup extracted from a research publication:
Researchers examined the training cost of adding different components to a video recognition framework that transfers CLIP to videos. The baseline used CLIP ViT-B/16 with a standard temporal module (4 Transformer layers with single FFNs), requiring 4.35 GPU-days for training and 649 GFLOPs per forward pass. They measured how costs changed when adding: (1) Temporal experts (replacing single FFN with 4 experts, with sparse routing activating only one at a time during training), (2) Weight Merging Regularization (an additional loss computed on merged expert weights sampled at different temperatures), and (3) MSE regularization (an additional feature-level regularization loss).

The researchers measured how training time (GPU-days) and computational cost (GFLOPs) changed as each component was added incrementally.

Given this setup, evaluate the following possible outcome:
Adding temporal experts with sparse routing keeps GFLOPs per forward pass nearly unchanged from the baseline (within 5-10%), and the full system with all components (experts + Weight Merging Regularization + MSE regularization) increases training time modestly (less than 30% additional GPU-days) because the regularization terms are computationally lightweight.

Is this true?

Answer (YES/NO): YES